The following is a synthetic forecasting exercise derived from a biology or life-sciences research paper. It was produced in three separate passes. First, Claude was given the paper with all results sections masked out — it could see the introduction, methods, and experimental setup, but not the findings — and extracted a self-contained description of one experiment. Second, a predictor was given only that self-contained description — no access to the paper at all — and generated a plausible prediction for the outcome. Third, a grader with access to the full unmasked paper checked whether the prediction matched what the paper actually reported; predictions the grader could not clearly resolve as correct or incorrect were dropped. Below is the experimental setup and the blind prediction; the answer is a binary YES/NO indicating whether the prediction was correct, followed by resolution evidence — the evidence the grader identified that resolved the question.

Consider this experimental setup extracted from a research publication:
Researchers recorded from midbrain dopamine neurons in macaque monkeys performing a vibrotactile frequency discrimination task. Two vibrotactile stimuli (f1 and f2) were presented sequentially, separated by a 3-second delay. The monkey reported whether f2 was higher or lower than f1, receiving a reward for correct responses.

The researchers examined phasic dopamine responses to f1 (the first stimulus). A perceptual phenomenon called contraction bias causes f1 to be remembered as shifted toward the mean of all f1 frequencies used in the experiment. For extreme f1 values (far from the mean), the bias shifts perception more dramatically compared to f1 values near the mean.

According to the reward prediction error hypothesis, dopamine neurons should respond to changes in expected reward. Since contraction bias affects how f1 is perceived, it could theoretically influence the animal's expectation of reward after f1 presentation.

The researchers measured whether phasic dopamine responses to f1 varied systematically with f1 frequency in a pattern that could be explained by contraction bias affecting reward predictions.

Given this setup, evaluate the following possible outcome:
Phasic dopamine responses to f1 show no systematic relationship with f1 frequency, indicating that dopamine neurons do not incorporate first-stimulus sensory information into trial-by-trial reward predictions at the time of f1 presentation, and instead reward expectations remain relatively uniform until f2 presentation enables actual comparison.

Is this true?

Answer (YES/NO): NO